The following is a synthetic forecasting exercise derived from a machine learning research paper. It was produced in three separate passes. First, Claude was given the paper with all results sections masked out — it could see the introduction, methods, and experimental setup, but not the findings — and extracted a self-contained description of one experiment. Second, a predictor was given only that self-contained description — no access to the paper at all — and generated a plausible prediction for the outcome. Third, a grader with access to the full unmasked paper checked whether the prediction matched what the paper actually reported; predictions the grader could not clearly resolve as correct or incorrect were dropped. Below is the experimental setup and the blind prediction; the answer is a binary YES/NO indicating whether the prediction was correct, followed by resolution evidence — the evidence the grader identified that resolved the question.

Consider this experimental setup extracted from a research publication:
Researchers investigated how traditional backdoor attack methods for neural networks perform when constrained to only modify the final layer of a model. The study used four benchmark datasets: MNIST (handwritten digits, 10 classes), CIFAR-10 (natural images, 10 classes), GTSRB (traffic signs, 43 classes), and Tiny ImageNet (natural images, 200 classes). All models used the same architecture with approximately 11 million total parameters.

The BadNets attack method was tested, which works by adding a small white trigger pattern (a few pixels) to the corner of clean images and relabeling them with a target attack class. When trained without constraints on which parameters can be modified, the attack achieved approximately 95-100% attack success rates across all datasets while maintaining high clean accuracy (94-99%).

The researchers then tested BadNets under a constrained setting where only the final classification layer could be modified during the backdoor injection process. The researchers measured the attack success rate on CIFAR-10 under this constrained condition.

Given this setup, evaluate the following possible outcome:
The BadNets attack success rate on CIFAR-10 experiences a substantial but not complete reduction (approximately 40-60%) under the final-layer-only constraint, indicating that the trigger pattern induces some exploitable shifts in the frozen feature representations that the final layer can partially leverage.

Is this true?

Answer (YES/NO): NO